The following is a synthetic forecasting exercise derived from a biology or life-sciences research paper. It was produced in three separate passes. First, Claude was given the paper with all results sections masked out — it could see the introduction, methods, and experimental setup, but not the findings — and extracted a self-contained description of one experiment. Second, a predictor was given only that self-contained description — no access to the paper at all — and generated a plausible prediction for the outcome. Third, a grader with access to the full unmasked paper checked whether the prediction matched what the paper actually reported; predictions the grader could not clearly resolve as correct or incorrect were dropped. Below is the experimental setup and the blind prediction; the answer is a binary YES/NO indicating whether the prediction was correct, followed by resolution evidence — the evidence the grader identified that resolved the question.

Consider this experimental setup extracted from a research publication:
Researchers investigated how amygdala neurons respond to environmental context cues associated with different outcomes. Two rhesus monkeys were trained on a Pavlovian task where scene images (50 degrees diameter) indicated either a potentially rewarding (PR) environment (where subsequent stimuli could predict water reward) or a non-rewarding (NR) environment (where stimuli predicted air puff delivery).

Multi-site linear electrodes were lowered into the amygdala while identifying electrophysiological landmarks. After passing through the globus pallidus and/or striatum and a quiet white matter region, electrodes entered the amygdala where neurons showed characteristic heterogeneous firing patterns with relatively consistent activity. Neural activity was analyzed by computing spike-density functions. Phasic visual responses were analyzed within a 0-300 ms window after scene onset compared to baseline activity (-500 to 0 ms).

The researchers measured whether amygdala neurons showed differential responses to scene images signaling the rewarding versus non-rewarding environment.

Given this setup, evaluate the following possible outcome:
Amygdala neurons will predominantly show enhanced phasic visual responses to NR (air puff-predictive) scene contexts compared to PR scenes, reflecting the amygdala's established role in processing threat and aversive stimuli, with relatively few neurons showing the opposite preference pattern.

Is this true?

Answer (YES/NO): NO